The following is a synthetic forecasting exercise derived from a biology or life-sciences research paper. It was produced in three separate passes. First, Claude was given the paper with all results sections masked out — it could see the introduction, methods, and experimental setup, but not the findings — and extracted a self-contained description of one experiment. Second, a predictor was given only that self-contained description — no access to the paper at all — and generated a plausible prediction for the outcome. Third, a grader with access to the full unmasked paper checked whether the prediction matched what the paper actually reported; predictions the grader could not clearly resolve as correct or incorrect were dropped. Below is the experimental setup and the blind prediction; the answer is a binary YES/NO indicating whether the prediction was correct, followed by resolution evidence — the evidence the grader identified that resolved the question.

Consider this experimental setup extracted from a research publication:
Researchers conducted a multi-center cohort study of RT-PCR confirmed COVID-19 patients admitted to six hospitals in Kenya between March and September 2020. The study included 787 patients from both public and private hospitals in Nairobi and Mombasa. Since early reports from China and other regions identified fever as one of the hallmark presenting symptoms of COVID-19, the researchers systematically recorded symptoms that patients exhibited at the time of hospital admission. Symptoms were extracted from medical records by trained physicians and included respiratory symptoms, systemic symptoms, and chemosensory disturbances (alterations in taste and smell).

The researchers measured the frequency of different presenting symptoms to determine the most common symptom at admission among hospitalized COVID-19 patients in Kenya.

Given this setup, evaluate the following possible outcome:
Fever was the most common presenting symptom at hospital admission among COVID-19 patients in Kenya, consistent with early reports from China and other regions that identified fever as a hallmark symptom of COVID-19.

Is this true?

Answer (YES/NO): NO